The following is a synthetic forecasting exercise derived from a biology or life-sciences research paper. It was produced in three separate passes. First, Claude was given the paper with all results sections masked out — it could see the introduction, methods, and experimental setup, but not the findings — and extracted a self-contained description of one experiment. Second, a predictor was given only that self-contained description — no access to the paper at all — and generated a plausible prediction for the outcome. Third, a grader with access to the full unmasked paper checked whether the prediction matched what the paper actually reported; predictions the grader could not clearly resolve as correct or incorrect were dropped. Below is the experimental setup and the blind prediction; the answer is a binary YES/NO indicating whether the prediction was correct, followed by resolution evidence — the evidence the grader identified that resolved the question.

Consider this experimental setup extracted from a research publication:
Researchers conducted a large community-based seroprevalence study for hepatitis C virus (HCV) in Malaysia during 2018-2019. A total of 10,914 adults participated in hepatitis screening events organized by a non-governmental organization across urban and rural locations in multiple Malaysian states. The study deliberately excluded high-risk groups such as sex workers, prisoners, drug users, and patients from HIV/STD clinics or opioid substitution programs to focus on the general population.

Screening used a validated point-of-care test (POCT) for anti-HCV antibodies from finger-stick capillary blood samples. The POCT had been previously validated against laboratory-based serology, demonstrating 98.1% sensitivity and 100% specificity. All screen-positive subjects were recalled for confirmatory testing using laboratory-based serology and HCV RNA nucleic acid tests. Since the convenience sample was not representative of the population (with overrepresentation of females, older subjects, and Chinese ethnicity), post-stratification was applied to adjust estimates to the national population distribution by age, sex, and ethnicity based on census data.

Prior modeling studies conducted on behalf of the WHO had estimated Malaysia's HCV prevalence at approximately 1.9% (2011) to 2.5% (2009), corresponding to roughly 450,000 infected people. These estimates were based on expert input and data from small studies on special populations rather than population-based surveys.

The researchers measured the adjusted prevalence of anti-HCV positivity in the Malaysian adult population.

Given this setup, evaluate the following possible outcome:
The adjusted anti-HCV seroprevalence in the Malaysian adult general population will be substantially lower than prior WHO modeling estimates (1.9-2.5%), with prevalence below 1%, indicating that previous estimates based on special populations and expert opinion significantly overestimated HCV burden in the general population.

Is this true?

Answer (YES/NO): YES